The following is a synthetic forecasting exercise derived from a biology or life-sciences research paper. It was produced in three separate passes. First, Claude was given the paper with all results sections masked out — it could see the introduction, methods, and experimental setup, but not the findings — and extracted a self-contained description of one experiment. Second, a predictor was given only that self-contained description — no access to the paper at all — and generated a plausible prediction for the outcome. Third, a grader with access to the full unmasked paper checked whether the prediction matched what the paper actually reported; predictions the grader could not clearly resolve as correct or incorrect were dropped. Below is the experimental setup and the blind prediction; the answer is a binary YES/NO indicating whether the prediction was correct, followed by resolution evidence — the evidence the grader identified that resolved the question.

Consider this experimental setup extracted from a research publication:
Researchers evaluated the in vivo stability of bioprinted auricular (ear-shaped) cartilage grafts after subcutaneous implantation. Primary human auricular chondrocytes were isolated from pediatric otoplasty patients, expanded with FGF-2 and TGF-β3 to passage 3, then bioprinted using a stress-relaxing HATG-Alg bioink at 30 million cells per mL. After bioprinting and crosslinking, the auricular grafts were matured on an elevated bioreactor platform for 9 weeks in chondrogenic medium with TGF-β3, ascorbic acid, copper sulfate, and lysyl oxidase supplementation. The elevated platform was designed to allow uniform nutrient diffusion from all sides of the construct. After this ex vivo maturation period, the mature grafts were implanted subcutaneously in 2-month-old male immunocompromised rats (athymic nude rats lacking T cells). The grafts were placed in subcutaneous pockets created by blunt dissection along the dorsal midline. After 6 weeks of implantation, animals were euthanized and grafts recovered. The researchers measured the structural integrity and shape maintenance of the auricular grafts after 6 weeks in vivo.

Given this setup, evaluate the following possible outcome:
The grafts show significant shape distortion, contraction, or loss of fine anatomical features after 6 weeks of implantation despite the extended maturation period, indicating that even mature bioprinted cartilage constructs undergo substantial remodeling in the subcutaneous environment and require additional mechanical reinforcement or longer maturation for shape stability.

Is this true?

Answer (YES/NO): NO